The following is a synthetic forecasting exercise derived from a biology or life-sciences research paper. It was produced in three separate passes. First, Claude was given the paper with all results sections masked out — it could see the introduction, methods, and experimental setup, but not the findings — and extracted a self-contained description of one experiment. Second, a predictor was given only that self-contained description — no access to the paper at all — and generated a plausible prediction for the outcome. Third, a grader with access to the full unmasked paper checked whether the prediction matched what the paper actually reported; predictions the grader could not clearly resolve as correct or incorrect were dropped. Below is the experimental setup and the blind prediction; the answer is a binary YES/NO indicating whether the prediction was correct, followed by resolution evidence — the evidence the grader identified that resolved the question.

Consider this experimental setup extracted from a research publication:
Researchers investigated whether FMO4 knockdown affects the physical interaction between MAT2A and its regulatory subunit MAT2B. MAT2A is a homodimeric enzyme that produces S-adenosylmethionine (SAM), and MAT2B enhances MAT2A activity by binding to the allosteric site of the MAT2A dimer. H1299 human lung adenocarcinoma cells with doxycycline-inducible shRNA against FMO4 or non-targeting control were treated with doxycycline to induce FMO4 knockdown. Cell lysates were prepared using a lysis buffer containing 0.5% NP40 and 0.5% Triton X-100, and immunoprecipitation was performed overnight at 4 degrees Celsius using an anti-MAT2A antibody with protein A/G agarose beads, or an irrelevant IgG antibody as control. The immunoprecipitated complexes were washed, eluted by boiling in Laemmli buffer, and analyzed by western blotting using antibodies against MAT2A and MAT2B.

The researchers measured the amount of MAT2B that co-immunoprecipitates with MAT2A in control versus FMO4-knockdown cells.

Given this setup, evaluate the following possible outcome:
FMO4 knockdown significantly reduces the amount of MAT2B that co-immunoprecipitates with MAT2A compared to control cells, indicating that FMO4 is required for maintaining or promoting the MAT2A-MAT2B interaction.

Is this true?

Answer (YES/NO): YES